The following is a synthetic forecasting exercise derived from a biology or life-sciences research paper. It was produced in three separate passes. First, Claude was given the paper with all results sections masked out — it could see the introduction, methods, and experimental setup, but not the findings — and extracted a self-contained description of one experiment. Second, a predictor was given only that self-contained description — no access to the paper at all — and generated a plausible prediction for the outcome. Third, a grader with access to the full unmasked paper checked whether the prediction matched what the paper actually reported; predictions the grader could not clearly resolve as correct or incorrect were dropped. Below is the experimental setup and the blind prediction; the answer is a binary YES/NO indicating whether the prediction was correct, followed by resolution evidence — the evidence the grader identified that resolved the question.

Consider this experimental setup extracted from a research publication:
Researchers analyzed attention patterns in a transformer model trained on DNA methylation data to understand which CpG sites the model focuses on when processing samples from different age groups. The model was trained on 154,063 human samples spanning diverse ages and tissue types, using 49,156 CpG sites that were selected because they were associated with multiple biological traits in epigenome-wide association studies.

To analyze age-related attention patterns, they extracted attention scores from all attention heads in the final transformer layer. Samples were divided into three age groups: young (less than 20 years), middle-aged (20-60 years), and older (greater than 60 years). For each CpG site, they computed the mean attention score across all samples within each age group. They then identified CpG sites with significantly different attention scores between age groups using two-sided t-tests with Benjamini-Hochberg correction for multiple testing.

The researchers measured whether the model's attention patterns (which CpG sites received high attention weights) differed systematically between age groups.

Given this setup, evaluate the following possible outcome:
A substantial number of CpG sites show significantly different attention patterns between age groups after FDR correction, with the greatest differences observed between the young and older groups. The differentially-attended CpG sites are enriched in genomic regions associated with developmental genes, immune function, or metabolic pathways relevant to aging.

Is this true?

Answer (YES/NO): NO